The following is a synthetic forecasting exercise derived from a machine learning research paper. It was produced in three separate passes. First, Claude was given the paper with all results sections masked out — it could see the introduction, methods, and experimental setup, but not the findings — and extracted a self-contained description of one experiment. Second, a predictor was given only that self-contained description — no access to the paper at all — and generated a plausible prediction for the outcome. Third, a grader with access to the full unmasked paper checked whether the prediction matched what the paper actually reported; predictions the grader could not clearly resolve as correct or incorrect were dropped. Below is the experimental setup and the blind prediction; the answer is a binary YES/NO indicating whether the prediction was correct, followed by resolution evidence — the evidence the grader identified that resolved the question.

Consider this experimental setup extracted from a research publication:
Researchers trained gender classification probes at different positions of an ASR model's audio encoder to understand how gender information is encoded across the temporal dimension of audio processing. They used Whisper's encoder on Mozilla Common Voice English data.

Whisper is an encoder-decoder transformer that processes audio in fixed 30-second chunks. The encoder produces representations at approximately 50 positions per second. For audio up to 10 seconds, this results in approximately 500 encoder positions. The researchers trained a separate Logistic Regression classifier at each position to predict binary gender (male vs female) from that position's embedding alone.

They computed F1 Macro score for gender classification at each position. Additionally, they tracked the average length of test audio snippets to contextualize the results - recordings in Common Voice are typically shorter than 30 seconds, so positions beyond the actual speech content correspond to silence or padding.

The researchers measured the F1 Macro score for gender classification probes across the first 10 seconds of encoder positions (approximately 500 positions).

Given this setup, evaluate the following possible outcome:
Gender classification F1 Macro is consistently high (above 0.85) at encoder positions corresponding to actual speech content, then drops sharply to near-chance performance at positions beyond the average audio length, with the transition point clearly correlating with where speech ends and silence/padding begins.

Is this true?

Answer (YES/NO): NO